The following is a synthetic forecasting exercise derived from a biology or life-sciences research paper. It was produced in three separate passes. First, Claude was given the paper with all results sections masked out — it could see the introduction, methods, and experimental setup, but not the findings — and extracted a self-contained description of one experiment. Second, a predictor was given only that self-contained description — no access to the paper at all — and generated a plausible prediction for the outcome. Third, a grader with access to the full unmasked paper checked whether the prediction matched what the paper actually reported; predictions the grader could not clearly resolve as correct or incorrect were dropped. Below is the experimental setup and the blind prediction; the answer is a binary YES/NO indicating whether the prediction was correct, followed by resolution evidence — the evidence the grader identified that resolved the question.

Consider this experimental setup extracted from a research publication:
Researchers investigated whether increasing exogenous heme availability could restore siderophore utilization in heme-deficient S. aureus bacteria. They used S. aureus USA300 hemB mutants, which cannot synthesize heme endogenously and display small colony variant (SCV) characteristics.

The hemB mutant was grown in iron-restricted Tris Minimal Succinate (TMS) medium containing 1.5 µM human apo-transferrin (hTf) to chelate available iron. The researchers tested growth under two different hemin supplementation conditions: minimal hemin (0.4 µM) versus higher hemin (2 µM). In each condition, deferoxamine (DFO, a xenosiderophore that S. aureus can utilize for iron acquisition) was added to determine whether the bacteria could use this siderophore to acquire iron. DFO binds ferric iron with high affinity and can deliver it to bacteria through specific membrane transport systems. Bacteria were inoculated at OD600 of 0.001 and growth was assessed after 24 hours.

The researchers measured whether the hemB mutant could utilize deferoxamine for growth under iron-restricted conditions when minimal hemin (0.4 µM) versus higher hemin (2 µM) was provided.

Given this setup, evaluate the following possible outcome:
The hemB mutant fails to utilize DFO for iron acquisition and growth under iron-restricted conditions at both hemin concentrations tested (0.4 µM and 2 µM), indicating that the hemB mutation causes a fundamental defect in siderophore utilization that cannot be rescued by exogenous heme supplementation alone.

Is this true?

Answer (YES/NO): NO